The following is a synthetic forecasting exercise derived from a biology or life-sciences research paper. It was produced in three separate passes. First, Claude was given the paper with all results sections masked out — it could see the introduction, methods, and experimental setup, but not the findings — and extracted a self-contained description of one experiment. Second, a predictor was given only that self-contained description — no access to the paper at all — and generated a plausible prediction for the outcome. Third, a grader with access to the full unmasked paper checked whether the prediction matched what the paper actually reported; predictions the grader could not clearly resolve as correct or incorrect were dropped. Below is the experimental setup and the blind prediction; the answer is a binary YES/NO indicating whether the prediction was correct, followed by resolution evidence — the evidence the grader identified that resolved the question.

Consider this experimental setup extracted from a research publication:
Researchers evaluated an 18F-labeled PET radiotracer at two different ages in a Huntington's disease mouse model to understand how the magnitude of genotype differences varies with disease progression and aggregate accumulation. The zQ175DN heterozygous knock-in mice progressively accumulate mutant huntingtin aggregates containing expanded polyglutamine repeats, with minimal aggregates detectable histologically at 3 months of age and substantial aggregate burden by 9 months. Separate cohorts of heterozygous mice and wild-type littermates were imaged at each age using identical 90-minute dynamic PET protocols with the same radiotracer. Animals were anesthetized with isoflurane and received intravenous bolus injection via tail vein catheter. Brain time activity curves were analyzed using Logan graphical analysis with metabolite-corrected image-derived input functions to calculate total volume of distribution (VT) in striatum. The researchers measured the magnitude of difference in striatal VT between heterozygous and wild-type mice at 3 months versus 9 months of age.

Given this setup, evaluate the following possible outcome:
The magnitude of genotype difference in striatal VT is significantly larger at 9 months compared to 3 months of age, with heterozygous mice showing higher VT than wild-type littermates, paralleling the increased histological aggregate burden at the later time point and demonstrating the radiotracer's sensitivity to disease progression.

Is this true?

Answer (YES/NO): YES